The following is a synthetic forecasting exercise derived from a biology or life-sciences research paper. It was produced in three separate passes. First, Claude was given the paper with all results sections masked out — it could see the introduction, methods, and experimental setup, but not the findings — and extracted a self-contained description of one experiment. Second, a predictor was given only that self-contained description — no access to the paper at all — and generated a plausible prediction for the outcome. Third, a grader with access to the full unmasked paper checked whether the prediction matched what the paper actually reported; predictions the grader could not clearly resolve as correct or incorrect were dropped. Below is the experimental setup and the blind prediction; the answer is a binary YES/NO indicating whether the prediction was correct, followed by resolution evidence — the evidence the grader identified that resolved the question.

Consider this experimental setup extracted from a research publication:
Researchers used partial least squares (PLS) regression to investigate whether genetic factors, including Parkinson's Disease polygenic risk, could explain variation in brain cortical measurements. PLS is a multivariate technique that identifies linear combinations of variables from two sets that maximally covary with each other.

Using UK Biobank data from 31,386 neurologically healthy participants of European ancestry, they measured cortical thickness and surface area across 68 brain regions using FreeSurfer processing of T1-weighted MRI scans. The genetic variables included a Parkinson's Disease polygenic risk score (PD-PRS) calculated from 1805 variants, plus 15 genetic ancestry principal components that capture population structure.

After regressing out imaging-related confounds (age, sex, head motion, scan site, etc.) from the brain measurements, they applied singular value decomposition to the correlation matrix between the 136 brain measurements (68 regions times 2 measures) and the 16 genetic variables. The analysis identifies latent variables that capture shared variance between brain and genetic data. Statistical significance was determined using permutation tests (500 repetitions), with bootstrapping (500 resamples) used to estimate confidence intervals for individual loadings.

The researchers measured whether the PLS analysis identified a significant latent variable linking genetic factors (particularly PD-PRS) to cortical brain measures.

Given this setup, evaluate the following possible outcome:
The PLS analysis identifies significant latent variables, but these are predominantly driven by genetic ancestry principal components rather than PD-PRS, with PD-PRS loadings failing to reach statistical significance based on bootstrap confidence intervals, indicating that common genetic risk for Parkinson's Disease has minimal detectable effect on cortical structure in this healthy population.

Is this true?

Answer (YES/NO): NO